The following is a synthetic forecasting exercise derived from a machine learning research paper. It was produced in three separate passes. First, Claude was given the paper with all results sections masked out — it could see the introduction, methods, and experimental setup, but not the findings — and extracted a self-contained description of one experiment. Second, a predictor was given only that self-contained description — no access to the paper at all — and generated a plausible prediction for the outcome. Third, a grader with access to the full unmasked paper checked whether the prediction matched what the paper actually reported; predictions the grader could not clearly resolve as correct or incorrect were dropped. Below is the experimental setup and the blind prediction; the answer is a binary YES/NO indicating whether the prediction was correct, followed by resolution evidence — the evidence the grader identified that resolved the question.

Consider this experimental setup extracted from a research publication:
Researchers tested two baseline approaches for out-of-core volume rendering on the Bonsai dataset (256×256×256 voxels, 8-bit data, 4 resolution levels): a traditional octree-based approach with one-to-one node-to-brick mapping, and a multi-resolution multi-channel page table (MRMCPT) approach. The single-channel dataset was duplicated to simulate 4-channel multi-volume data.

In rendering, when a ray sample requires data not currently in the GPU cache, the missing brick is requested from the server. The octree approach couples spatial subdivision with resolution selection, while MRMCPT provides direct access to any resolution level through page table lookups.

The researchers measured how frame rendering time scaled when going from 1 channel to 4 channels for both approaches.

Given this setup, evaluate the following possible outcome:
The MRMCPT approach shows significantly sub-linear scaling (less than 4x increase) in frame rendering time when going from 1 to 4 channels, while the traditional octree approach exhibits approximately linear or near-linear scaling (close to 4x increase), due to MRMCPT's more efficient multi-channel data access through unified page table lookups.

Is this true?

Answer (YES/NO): NO